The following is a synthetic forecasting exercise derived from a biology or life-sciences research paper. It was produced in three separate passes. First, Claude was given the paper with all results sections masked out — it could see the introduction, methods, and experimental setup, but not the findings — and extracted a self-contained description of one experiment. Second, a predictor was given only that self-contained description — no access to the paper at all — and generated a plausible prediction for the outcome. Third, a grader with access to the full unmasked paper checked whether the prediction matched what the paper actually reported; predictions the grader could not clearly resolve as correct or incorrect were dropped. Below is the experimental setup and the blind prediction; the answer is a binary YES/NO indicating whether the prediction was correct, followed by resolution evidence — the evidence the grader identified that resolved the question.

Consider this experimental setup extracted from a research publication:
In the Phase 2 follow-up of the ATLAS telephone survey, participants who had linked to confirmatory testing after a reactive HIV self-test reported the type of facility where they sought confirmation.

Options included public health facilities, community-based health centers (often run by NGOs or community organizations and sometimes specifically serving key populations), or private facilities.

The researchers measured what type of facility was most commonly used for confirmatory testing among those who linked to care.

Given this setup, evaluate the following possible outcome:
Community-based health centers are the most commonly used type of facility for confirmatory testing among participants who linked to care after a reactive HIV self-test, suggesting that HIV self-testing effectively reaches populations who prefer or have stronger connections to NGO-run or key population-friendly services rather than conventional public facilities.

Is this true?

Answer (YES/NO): NO